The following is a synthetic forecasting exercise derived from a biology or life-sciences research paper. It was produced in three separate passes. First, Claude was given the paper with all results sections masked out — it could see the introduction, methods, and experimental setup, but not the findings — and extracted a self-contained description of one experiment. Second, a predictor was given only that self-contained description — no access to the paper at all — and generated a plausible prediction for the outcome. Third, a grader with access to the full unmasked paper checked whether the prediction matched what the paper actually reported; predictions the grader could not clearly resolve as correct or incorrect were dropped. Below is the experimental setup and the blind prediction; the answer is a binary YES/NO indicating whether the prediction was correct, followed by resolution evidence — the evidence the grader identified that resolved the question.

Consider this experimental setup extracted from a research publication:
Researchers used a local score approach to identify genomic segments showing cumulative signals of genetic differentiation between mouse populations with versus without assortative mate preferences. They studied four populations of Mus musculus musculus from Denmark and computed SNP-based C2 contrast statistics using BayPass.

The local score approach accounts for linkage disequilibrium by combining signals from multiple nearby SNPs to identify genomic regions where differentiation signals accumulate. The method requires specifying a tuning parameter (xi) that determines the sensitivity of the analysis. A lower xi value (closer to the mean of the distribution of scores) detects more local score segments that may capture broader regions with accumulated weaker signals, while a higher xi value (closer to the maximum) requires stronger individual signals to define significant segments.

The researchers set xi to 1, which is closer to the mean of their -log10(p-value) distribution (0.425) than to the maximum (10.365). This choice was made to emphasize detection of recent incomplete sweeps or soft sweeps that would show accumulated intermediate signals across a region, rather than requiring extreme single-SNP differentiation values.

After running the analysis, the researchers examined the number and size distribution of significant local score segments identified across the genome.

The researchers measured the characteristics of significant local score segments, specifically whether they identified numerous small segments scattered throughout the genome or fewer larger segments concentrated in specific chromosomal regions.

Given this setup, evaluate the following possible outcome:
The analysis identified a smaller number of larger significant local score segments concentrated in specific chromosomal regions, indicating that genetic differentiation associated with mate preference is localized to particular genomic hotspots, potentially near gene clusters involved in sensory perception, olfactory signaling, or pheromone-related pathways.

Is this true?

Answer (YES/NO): NO